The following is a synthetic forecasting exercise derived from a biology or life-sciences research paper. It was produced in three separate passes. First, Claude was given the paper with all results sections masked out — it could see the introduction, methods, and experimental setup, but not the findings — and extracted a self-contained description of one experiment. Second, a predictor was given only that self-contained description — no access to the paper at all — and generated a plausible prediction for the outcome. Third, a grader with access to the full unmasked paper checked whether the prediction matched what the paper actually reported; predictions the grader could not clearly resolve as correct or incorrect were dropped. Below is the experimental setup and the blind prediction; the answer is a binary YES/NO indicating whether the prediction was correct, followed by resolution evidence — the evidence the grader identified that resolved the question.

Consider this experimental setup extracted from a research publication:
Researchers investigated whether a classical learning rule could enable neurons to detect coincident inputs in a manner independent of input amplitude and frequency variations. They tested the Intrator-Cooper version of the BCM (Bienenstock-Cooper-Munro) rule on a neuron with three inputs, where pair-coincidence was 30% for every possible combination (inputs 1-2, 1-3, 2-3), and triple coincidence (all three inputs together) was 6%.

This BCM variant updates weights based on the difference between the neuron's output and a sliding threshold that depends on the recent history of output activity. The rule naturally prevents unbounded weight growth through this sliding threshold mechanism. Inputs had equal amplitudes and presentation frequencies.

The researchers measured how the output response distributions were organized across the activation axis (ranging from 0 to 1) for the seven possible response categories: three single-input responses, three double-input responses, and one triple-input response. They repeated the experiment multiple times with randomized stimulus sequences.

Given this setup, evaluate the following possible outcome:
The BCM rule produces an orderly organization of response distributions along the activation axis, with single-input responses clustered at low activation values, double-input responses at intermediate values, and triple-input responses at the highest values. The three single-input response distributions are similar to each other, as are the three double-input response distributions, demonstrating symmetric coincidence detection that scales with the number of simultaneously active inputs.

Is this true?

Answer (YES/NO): NO